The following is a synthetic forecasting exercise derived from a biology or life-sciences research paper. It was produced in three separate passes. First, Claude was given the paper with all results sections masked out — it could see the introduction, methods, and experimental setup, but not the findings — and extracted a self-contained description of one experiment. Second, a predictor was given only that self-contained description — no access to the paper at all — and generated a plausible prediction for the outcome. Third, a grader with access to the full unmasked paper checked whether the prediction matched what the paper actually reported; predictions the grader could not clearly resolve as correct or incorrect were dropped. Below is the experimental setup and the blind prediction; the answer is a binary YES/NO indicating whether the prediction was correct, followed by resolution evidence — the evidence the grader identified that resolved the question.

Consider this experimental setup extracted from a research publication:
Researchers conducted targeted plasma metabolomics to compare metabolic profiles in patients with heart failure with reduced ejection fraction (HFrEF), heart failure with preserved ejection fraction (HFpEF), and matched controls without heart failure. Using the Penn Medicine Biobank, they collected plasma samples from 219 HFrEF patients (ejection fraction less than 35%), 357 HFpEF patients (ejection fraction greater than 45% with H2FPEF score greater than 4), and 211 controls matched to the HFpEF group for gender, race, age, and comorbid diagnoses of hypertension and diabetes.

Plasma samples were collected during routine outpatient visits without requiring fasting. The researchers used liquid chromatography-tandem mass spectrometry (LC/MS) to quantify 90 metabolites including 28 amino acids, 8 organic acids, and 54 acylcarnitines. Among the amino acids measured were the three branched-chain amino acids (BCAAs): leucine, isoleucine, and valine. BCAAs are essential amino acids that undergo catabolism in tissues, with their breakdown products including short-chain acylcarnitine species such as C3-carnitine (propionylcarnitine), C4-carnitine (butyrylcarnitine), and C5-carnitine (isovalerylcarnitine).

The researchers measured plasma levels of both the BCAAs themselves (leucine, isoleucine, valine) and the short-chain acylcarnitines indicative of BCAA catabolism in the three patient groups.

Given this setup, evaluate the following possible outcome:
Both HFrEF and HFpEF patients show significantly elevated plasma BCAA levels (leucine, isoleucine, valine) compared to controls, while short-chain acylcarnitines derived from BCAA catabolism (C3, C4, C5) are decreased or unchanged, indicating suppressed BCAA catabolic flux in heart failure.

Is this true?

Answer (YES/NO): NO